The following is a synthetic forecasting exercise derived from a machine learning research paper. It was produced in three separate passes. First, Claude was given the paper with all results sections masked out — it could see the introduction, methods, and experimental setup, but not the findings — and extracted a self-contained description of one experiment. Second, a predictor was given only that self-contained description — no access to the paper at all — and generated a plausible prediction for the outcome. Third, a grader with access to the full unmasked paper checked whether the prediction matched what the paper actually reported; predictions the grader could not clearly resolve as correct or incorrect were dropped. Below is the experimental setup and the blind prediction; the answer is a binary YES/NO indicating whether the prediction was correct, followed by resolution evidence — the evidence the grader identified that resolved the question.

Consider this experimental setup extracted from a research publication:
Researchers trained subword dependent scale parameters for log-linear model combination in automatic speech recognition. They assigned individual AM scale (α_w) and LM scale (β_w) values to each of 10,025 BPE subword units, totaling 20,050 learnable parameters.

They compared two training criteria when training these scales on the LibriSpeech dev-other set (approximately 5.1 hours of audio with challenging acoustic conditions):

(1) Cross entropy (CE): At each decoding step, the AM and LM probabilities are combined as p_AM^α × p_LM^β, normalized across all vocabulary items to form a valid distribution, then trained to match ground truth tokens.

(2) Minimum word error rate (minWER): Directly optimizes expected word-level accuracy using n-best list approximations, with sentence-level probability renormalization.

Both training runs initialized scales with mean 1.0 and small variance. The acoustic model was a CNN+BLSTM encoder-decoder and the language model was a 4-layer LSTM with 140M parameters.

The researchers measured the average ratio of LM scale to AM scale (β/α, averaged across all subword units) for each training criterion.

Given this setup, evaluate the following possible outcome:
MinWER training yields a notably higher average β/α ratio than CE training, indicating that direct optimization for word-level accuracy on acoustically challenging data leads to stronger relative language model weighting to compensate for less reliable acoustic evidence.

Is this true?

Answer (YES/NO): NO